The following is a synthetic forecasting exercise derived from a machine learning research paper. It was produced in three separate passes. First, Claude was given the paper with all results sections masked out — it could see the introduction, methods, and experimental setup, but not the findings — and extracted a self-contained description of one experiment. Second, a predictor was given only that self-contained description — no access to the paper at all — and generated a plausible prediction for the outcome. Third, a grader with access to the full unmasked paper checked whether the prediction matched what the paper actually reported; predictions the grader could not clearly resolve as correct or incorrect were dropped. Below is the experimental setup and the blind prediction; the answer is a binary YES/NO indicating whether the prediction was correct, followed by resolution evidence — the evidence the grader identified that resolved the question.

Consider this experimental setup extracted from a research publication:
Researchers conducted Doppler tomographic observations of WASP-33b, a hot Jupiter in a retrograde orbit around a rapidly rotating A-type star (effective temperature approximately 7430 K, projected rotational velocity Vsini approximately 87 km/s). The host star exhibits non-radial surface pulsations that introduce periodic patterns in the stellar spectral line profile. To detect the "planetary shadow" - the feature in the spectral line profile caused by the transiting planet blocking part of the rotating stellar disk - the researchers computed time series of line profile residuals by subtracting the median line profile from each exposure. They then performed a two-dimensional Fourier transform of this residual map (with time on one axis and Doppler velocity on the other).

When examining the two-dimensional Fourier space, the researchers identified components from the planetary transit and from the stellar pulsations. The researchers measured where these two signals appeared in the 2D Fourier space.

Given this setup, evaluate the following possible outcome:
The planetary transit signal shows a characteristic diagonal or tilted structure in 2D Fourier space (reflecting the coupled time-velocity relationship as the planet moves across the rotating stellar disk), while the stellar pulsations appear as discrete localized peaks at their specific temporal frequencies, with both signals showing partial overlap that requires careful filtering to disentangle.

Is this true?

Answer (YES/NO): NO